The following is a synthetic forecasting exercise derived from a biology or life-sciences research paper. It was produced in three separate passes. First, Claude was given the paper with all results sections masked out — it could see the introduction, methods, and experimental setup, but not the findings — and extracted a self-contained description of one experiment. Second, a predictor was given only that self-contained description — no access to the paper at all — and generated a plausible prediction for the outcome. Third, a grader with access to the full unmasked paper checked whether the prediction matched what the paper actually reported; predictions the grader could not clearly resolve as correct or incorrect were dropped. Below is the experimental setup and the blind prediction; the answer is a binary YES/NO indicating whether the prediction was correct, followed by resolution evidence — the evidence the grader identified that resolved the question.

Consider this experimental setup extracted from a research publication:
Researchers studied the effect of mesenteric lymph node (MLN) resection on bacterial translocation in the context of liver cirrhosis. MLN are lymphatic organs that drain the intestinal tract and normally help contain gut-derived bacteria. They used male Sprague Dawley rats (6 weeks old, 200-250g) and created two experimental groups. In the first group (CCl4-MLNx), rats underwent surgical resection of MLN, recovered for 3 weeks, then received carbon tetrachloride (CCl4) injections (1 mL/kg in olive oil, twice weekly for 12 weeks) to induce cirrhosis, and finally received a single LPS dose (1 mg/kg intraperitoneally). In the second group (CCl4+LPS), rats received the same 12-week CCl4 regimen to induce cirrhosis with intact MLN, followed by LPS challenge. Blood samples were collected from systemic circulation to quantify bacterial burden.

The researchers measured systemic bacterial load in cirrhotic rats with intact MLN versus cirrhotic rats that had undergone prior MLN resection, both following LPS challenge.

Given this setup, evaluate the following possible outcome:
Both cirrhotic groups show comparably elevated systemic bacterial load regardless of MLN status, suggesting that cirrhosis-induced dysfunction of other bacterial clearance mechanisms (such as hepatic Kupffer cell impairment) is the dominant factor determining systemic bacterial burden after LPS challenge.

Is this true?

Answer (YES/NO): NO